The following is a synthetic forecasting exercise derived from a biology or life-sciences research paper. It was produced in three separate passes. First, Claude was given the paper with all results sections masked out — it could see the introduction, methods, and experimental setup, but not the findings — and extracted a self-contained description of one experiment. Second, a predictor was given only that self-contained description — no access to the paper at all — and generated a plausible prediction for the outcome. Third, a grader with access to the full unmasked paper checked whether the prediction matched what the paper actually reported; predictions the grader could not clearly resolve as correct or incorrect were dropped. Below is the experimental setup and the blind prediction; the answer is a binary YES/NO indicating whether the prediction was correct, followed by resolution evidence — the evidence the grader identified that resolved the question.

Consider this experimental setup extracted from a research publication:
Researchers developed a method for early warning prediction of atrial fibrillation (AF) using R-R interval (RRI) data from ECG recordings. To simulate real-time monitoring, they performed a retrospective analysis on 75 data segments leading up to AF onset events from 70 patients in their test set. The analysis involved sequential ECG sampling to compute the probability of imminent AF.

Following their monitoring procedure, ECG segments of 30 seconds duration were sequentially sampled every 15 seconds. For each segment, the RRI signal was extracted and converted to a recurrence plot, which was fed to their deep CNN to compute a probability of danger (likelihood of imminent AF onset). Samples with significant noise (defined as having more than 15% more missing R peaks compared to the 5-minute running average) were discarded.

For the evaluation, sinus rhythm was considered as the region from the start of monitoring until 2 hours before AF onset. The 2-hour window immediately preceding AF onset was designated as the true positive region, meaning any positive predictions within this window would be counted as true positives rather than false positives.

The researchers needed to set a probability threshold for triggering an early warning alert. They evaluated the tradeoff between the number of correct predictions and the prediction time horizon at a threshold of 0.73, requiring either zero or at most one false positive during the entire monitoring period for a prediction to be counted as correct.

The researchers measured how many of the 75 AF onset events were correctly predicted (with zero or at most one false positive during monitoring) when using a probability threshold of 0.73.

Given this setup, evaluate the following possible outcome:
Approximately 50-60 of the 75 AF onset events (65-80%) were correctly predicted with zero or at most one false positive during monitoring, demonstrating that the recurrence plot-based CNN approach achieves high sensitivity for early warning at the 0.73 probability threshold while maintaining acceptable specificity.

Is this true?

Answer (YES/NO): NO